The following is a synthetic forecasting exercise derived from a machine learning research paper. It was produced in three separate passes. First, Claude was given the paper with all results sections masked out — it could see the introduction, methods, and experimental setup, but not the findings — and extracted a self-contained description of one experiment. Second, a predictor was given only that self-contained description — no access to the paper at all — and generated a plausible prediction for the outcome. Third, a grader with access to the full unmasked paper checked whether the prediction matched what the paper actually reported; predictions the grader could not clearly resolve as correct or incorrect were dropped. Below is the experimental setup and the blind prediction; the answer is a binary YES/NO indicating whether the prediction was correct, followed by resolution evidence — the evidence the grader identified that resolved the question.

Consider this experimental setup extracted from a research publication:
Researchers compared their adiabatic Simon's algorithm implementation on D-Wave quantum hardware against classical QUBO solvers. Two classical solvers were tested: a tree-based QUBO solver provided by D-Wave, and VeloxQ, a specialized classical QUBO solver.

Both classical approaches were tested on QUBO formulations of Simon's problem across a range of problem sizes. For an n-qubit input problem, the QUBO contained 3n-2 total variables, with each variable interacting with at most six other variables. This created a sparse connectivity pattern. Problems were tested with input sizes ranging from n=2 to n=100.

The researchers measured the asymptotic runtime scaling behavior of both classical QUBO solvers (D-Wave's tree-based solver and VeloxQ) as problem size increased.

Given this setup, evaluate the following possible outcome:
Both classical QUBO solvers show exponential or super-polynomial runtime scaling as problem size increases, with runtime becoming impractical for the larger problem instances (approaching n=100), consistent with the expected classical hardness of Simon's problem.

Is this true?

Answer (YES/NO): NO